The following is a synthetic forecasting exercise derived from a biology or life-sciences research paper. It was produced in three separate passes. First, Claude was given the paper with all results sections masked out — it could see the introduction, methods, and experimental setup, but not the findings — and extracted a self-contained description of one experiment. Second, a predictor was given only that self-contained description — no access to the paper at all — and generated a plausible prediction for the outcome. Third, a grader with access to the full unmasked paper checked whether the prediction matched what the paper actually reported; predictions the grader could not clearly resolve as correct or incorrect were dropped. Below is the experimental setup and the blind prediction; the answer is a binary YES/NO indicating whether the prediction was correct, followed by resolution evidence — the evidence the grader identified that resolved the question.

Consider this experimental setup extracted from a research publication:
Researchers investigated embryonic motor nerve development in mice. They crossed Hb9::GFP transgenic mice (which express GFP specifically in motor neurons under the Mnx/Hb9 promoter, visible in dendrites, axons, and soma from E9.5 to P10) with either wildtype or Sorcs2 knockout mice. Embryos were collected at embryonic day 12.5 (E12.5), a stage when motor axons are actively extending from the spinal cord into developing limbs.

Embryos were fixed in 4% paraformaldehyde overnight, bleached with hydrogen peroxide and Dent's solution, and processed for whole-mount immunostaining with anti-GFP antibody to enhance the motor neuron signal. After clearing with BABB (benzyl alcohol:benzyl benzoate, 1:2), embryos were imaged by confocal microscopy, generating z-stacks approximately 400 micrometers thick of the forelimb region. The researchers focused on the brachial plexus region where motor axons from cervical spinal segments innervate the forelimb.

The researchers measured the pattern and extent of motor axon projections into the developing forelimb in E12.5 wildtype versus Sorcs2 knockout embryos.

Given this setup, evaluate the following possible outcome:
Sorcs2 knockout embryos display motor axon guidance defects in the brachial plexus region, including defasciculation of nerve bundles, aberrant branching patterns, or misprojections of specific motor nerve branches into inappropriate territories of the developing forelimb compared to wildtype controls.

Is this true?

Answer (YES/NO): NO